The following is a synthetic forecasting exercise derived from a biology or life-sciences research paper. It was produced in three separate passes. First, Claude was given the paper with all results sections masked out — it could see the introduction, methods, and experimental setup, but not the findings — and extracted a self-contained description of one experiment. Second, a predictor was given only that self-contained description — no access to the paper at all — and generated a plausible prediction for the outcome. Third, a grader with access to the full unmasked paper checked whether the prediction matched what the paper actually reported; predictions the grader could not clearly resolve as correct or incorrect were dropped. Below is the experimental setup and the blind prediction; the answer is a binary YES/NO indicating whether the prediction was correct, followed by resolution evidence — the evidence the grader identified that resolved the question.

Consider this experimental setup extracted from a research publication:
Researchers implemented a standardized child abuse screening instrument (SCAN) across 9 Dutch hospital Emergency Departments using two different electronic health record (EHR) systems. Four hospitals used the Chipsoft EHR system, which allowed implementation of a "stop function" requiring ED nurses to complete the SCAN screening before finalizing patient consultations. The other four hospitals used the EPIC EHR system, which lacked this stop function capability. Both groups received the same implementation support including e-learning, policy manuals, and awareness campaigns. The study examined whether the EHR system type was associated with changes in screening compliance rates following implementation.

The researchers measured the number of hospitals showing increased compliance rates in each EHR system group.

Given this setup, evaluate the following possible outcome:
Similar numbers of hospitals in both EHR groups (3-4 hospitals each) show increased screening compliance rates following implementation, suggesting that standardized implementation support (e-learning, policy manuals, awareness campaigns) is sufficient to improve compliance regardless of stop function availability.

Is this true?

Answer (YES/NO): NO